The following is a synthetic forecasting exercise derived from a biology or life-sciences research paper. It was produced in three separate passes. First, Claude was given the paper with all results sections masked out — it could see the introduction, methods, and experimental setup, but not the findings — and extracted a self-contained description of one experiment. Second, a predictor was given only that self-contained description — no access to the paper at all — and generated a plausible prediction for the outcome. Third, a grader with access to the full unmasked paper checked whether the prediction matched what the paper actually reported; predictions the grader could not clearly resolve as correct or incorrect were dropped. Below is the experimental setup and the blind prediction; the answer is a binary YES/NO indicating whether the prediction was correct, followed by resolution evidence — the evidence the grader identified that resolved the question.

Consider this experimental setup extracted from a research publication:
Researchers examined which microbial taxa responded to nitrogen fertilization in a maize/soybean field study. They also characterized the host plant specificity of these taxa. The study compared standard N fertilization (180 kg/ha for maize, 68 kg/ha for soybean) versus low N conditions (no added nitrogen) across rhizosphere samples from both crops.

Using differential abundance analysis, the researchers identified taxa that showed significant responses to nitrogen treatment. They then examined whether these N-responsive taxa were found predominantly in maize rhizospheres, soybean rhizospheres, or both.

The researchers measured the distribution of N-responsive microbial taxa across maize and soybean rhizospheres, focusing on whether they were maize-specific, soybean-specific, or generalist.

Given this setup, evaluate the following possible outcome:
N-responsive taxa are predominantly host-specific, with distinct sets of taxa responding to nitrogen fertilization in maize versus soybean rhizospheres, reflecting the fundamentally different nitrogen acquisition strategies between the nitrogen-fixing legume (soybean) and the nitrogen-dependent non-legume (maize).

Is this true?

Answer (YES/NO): NO